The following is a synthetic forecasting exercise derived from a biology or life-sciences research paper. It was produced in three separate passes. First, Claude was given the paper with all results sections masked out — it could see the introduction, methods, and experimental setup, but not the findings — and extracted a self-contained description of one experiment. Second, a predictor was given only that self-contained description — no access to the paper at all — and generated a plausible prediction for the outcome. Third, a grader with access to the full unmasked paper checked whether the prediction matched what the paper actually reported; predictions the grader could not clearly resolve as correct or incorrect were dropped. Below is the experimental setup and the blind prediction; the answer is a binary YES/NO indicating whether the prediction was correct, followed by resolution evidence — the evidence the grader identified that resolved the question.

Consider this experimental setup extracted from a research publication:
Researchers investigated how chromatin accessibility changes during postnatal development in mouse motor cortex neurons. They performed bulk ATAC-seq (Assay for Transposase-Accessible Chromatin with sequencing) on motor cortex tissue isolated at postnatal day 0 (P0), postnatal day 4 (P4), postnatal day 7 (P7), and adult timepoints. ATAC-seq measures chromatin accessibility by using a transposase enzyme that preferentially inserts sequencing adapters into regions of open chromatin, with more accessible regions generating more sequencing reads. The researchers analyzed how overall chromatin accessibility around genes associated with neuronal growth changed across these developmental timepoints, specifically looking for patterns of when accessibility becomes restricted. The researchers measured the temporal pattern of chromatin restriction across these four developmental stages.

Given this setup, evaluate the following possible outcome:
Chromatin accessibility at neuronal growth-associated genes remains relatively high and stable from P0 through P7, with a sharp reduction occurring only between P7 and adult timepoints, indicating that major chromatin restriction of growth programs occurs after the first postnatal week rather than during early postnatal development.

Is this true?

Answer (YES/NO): NO